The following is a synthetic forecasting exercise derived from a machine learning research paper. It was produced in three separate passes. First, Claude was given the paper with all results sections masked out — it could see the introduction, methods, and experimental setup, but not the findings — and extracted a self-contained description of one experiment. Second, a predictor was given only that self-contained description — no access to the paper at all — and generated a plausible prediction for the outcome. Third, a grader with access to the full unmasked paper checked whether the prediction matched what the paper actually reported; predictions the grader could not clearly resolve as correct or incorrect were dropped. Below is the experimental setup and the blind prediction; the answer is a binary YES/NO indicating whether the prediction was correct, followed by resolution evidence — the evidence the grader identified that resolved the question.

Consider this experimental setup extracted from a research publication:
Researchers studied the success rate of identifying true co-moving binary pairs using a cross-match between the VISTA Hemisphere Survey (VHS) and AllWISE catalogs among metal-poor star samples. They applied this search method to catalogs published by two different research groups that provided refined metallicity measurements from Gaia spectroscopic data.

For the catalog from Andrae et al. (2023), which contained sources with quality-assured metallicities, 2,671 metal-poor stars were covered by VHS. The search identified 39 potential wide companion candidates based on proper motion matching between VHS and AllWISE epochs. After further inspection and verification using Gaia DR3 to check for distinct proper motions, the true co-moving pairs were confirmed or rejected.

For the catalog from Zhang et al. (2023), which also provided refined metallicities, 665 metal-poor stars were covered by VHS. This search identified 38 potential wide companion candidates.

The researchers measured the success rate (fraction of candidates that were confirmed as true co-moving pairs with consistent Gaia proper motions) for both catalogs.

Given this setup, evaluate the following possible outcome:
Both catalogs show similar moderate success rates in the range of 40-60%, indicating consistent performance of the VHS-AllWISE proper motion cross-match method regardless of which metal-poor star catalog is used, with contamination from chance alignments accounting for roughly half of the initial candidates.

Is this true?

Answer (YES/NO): NO